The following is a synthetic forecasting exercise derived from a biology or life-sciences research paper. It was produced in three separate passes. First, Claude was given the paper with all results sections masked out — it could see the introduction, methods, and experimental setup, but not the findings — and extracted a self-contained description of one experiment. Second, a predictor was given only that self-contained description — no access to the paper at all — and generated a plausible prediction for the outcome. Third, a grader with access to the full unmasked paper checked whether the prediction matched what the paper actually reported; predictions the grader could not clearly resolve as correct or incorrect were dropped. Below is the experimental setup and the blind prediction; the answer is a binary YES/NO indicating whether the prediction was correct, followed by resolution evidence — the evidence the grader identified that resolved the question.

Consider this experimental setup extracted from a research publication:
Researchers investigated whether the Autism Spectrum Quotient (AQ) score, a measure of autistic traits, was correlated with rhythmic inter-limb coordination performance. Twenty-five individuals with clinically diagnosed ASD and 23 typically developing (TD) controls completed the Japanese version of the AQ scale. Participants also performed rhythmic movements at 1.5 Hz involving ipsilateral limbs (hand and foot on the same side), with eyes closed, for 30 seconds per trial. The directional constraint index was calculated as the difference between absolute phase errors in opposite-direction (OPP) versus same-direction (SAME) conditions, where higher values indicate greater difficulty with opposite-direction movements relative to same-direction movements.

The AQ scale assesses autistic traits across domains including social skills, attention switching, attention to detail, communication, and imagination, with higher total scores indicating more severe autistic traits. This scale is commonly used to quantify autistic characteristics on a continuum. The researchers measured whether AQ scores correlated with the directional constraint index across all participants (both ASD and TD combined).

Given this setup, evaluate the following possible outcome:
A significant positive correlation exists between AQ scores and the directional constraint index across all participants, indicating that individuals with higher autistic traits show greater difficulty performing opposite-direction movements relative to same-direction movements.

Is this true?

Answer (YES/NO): YES